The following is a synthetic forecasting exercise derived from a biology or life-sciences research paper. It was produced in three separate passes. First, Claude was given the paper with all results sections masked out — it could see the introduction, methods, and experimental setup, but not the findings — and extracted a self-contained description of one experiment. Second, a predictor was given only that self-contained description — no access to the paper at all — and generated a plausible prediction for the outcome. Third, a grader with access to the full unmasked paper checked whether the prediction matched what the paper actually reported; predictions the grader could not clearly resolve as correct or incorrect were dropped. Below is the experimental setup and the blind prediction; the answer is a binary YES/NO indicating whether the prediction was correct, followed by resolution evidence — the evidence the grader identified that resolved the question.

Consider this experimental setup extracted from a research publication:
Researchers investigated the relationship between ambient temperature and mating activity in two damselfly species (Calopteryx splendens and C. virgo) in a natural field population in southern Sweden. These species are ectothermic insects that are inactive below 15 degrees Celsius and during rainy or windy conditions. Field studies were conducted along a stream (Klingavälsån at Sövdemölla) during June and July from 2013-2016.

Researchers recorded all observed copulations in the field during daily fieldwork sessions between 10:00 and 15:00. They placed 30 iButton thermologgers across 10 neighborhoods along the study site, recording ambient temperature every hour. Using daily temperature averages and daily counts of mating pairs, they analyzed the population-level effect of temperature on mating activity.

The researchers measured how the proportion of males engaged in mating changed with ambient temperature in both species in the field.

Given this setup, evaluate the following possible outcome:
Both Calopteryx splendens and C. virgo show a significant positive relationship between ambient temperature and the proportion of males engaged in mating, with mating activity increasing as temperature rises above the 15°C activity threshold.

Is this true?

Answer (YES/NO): YES